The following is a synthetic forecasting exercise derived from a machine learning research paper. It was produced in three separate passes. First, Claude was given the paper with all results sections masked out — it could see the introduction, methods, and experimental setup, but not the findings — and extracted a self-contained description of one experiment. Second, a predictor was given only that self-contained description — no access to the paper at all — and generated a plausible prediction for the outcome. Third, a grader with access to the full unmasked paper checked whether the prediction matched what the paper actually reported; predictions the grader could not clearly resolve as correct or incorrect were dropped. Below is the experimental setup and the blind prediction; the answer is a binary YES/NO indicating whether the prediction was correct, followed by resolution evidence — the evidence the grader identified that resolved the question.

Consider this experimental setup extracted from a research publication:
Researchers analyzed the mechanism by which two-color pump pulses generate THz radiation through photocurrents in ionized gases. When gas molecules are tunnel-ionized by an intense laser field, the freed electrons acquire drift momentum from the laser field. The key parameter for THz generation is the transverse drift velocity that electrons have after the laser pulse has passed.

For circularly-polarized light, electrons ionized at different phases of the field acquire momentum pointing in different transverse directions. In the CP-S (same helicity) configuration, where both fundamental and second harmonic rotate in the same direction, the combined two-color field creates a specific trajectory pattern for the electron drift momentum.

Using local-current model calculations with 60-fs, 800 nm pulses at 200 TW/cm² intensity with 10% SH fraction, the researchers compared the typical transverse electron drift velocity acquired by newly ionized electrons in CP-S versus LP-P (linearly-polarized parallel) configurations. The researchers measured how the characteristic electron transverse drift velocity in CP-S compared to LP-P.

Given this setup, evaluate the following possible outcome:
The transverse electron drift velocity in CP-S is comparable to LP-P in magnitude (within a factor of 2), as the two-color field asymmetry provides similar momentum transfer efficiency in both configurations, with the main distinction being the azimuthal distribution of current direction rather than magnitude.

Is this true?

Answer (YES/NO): NO